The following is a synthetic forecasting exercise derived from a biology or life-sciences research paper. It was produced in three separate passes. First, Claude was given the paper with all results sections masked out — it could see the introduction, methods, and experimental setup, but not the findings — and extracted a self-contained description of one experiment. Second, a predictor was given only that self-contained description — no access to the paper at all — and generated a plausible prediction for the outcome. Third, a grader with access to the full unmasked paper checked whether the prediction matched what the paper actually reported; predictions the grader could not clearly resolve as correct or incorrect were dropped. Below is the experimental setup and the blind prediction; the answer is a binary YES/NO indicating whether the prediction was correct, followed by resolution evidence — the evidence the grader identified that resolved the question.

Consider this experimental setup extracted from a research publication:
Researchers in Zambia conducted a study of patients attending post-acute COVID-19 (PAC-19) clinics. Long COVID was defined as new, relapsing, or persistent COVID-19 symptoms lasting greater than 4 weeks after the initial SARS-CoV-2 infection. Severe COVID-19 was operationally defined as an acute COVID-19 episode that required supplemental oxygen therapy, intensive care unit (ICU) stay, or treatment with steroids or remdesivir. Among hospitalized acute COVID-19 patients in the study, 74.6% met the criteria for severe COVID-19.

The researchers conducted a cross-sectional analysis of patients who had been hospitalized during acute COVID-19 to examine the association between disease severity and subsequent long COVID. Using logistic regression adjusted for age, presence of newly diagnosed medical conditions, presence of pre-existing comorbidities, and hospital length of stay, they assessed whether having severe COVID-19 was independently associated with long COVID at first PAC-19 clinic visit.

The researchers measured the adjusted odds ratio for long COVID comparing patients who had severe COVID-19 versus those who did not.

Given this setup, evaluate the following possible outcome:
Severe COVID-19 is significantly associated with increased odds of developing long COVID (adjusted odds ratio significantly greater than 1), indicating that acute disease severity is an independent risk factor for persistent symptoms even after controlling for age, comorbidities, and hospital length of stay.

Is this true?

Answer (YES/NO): YES